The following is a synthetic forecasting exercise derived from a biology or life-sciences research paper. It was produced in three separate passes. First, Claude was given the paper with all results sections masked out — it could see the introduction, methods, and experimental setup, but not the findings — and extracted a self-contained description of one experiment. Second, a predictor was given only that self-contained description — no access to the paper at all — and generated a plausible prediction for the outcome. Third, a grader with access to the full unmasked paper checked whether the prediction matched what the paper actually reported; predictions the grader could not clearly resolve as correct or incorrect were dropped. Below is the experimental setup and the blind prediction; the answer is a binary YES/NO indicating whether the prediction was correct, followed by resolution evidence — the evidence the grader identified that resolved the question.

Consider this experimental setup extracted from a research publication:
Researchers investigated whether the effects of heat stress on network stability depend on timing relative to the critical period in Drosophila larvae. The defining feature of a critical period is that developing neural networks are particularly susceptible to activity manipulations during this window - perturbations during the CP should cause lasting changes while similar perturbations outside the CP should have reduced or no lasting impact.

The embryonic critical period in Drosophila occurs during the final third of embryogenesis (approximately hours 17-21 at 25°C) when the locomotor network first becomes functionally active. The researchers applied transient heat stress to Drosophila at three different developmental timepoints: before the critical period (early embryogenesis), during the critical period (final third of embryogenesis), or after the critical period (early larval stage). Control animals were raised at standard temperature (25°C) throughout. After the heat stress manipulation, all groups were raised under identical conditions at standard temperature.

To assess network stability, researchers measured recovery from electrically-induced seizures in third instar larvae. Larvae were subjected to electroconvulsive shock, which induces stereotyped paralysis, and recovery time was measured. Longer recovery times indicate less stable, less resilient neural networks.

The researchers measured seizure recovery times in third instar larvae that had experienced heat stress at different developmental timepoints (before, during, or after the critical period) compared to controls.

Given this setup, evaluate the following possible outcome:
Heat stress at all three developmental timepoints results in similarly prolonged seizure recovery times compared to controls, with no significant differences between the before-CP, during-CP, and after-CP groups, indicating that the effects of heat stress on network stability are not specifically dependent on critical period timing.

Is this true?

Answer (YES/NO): NO